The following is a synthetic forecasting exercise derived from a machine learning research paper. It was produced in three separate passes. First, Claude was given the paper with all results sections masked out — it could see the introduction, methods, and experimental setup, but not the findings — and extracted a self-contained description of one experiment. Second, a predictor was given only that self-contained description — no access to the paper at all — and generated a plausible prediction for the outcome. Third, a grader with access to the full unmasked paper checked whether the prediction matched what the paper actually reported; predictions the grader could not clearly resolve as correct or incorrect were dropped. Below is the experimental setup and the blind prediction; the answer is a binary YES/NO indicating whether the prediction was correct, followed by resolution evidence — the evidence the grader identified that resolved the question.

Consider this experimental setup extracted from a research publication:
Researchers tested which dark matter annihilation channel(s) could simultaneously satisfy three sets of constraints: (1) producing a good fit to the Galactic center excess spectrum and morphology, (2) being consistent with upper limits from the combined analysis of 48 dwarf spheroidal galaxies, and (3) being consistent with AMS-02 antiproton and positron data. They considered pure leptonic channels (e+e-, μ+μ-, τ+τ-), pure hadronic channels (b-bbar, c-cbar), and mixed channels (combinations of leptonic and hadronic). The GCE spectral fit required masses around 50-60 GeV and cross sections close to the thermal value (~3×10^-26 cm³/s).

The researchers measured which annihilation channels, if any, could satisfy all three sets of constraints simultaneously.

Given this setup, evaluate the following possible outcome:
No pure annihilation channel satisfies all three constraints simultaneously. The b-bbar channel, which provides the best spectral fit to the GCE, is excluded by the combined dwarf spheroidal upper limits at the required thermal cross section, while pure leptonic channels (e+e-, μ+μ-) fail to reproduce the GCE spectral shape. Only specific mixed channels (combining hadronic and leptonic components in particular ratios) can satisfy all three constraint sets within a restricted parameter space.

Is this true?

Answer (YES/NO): NO